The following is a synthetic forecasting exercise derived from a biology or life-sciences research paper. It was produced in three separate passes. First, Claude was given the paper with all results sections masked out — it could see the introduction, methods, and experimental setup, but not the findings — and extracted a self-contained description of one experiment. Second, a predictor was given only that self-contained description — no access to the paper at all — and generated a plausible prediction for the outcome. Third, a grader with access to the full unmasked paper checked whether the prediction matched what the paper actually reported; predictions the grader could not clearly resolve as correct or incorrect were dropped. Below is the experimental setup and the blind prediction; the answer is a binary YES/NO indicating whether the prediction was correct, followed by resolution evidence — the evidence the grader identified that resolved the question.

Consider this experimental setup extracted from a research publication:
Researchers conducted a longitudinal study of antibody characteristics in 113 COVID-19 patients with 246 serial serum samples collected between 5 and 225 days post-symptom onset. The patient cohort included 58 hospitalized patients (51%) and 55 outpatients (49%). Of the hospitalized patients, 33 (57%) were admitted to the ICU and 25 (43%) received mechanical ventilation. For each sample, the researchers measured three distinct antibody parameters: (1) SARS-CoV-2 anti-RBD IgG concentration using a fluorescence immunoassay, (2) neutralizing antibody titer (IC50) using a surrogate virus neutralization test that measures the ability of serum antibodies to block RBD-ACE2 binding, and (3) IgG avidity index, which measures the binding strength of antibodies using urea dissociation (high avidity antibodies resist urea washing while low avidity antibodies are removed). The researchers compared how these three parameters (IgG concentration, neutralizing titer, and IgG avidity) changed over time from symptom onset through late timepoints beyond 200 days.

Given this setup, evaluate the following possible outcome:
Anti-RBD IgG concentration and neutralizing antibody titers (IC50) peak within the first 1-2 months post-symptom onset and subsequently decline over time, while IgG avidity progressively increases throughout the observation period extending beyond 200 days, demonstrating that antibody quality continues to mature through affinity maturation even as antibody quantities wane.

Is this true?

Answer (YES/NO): NO